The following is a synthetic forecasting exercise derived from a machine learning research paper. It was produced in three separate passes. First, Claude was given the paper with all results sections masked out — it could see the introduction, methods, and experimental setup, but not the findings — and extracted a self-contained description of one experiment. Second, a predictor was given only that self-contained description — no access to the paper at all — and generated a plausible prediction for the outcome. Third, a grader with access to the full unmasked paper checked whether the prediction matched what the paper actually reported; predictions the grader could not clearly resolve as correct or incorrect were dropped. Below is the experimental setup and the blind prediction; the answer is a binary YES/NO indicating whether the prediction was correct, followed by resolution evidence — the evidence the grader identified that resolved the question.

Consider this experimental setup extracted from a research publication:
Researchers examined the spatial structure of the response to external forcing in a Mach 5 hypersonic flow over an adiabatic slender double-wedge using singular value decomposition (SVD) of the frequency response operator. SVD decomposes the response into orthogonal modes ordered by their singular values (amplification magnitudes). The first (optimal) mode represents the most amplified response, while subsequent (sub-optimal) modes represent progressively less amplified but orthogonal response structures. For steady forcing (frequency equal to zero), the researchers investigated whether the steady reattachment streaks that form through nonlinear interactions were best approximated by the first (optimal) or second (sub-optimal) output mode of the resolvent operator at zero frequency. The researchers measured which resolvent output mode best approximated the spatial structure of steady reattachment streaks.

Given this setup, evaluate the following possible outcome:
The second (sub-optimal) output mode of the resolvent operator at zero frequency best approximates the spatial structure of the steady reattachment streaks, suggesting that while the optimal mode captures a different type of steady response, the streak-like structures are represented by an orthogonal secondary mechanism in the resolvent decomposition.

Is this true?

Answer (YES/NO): YES